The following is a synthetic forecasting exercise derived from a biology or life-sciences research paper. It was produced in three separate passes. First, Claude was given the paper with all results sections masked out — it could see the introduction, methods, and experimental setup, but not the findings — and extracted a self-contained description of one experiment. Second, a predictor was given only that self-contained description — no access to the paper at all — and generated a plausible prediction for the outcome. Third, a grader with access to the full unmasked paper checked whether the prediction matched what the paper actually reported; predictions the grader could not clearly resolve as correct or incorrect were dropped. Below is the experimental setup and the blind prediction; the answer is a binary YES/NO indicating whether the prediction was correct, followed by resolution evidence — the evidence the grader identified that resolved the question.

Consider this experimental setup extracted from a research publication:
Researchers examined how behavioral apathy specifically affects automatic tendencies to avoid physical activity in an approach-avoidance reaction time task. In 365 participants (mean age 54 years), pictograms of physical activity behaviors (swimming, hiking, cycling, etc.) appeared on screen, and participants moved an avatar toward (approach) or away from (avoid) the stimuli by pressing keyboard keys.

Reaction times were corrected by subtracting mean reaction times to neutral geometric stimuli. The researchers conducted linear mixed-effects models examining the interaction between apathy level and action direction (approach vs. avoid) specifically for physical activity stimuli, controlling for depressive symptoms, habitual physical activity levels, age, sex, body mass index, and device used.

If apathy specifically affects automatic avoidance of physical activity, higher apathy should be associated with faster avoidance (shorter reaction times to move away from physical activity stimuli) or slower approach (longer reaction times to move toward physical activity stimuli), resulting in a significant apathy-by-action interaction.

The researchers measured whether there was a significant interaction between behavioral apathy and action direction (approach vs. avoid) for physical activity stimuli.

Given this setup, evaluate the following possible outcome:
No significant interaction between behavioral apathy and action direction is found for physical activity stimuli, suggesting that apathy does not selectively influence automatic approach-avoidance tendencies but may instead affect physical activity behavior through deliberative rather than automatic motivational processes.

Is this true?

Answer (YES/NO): NO